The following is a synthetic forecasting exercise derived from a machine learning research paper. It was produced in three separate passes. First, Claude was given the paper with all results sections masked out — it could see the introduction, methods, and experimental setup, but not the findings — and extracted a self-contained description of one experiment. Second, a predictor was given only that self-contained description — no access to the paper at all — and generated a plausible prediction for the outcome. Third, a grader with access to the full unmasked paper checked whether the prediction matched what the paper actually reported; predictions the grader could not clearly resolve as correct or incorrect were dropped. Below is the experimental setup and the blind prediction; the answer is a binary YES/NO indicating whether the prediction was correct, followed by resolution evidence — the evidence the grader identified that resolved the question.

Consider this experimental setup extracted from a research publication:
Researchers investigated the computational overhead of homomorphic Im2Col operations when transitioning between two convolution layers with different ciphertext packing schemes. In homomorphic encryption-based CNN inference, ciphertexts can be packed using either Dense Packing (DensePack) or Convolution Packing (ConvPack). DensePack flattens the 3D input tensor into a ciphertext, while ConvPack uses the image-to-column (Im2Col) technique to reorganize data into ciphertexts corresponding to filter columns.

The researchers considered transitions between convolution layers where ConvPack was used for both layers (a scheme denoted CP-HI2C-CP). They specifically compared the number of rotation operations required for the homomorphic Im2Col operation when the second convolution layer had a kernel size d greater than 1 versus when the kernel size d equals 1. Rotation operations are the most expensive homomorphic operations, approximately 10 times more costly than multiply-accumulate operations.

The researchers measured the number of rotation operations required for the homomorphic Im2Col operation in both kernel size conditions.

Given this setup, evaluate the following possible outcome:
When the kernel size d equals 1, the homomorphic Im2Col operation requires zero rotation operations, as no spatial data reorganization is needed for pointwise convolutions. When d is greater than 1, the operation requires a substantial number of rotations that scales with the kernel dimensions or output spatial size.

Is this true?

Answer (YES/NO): YES